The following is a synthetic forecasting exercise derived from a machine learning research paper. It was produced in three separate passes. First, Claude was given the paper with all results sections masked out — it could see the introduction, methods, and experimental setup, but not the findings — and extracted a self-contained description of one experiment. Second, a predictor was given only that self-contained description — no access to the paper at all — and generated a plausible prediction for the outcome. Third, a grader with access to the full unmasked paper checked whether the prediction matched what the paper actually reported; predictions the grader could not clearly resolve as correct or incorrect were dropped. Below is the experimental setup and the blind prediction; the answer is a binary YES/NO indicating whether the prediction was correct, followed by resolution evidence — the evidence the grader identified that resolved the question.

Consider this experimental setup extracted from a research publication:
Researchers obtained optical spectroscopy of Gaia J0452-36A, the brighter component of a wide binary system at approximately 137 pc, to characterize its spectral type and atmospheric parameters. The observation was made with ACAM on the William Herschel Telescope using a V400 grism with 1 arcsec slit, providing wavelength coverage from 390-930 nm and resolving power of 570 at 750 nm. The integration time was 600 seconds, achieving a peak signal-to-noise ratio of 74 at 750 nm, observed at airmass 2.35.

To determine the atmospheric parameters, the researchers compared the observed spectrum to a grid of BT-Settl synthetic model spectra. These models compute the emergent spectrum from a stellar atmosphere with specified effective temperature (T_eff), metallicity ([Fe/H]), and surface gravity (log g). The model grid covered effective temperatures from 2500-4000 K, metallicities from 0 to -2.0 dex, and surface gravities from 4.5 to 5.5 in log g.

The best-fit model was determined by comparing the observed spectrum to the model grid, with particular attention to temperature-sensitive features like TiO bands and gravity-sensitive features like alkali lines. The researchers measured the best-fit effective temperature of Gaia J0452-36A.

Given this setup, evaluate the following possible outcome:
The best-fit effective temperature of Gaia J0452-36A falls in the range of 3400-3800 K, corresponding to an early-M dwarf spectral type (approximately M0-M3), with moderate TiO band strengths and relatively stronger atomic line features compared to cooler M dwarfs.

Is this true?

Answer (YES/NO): NO